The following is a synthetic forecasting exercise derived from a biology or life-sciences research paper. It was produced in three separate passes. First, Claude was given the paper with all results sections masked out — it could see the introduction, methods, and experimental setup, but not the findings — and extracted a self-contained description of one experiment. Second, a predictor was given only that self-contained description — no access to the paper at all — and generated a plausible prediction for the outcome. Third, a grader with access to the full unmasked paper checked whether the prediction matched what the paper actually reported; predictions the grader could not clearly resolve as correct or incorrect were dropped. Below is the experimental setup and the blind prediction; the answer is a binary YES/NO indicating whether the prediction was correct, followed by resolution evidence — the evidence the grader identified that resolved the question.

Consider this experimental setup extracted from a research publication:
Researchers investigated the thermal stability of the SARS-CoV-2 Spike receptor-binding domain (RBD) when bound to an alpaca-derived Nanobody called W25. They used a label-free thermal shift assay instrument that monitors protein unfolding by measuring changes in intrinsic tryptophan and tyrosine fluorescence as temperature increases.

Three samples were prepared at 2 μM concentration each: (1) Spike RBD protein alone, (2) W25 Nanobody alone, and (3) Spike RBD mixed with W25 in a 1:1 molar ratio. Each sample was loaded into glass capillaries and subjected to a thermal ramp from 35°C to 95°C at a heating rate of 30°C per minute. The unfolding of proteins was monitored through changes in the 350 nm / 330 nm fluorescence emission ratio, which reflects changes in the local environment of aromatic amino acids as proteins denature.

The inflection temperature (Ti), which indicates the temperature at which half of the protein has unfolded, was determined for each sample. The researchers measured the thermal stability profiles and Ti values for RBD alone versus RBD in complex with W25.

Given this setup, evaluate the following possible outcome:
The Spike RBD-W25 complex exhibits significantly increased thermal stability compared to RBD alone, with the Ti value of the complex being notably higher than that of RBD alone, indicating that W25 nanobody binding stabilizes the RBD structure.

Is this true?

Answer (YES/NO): YES